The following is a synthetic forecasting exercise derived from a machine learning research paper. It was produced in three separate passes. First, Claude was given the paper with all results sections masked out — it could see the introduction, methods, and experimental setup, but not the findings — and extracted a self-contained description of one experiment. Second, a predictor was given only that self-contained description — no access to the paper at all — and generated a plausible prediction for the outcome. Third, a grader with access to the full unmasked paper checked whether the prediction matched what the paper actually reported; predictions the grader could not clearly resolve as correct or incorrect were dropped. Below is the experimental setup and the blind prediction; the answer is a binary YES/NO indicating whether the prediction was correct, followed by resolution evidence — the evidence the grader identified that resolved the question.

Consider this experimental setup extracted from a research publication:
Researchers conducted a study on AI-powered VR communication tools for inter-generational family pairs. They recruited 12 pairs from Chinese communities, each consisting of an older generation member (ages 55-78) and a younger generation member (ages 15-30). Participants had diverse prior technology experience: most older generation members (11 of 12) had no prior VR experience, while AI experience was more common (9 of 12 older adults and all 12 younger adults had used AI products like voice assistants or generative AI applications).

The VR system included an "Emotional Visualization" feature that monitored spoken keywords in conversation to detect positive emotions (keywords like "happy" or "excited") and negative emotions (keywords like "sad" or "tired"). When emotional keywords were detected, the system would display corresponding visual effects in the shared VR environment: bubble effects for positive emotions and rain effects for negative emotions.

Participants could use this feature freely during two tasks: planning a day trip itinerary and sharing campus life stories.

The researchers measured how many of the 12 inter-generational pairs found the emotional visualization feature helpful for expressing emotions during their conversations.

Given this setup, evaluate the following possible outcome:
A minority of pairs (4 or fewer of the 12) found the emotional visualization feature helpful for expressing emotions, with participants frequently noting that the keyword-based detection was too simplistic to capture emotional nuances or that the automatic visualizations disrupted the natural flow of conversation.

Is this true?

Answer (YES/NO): NO